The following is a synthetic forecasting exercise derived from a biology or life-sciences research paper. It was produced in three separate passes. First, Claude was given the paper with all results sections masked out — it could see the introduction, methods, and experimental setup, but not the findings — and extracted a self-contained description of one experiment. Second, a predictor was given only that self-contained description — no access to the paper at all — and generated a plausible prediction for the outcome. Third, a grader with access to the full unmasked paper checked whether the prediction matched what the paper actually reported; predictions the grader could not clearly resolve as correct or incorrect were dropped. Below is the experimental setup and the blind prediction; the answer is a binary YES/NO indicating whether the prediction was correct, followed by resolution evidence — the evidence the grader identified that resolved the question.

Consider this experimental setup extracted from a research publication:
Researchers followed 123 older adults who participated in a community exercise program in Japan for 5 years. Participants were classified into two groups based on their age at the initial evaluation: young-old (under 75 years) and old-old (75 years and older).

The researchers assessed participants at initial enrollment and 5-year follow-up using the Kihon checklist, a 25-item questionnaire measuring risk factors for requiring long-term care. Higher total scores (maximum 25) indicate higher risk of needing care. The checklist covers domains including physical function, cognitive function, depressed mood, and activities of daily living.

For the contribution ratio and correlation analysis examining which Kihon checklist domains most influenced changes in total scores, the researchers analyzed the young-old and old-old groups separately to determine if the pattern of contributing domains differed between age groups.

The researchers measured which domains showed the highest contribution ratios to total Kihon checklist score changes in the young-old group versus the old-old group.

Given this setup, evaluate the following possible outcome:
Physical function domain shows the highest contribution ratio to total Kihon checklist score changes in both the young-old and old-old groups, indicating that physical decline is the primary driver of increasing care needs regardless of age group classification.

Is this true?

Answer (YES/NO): NO